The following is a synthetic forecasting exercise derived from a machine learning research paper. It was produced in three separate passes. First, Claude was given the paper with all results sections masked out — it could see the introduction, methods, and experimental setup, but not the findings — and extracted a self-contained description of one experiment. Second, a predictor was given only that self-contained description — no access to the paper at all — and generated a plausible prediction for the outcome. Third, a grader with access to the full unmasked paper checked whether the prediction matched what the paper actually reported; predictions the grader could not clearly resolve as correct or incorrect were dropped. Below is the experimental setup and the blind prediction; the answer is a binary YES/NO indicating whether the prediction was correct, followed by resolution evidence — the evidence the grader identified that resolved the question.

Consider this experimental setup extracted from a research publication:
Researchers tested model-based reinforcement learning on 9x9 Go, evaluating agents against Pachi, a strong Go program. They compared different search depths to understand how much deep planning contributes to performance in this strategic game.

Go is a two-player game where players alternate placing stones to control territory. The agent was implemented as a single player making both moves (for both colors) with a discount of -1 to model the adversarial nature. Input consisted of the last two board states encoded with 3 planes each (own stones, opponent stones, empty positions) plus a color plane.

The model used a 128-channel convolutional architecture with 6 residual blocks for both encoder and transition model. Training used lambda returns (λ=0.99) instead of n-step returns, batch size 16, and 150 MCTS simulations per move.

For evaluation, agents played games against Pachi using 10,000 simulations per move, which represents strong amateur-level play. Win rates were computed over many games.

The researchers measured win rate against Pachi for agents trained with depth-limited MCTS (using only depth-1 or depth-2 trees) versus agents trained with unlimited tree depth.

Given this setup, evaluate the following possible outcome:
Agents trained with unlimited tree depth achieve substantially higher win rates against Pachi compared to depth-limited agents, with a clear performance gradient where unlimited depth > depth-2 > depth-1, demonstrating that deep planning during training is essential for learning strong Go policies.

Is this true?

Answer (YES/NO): NO